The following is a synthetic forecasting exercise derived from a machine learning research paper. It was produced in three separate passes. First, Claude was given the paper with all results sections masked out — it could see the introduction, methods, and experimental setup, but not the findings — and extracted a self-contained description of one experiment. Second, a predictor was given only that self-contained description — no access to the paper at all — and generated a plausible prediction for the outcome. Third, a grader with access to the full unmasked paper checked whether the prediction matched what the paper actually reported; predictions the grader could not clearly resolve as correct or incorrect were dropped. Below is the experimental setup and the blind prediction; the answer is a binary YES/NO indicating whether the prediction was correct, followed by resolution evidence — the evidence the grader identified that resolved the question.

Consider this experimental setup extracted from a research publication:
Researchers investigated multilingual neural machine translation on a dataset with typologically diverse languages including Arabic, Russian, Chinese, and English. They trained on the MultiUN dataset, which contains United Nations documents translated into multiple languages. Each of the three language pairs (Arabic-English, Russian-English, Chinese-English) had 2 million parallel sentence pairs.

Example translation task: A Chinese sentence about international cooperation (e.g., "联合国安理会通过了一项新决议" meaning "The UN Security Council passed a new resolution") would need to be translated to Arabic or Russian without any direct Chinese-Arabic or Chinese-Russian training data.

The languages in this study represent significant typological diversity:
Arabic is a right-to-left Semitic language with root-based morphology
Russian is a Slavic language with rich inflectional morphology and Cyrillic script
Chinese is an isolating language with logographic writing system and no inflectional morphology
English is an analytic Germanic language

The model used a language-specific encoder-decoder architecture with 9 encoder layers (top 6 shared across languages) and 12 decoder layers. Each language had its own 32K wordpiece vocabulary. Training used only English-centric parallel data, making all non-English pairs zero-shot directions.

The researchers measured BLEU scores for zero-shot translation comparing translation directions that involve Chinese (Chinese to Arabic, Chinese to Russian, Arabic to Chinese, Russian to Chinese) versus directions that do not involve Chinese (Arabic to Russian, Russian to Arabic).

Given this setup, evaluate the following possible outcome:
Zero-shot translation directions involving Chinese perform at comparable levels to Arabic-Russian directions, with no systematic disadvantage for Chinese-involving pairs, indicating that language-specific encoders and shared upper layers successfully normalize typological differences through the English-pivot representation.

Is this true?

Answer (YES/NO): NO